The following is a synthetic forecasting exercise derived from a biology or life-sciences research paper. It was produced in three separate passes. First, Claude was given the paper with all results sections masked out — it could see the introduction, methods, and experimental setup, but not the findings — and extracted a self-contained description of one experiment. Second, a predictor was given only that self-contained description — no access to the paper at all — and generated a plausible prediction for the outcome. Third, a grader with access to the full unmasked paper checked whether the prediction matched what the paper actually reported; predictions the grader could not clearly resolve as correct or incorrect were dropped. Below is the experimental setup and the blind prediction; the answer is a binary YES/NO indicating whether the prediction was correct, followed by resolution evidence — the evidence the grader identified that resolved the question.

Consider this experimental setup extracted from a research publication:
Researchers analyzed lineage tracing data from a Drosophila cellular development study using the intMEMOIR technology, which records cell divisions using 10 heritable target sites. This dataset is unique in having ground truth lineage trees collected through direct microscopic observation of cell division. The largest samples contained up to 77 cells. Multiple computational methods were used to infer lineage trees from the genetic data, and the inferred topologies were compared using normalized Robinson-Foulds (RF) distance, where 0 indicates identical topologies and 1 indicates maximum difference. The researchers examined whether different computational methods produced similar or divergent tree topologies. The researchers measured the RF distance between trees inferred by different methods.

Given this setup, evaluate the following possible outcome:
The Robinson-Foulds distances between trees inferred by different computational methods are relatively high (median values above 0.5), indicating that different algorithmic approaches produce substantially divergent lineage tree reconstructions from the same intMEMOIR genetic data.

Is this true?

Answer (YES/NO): NO